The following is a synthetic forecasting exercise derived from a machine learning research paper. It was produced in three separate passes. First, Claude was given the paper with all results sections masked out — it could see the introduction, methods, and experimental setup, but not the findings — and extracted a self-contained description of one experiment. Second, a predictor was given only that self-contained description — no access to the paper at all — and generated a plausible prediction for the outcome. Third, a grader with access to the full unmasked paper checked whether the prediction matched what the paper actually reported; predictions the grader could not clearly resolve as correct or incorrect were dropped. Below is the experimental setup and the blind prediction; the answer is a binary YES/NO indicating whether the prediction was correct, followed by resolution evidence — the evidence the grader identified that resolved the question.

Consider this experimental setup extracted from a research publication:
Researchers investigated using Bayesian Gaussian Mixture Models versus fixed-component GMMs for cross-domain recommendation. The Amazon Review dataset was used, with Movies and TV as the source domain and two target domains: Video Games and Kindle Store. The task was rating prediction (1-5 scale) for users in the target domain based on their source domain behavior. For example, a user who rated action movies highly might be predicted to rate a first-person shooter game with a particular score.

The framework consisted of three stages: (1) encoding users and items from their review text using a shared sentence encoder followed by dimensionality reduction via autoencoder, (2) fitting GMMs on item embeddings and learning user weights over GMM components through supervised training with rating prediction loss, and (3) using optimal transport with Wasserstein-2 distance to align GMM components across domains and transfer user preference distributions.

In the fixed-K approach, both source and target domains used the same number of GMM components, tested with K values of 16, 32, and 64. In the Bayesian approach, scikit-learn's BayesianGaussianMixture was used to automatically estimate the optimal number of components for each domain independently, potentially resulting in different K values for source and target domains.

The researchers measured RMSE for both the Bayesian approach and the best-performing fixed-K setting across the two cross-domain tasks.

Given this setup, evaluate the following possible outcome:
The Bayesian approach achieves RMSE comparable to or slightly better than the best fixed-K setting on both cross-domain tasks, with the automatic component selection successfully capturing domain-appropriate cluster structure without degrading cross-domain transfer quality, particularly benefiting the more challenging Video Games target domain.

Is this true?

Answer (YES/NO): NO